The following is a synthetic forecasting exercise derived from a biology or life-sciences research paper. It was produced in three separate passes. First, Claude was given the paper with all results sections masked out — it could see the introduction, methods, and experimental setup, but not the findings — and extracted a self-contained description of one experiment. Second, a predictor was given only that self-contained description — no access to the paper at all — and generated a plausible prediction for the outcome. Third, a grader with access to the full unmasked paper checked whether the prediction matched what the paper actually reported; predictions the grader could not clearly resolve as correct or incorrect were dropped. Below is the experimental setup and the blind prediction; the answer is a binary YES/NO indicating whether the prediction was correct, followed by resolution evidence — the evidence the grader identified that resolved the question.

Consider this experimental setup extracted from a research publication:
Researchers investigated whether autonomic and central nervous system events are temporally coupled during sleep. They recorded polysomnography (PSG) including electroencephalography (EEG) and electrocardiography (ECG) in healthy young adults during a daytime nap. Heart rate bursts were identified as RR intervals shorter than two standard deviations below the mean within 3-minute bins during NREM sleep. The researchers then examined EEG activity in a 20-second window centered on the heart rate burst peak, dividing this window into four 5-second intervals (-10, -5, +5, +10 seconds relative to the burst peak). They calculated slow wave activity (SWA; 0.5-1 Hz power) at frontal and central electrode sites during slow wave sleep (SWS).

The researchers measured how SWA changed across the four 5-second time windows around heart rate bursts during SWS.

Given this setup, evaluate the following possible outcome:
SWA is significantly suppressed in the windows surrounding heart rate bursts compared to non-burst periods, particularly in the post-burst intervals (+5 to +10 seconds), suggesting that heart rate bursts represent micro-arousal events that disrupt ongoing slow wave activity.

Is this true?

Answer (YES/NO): NO